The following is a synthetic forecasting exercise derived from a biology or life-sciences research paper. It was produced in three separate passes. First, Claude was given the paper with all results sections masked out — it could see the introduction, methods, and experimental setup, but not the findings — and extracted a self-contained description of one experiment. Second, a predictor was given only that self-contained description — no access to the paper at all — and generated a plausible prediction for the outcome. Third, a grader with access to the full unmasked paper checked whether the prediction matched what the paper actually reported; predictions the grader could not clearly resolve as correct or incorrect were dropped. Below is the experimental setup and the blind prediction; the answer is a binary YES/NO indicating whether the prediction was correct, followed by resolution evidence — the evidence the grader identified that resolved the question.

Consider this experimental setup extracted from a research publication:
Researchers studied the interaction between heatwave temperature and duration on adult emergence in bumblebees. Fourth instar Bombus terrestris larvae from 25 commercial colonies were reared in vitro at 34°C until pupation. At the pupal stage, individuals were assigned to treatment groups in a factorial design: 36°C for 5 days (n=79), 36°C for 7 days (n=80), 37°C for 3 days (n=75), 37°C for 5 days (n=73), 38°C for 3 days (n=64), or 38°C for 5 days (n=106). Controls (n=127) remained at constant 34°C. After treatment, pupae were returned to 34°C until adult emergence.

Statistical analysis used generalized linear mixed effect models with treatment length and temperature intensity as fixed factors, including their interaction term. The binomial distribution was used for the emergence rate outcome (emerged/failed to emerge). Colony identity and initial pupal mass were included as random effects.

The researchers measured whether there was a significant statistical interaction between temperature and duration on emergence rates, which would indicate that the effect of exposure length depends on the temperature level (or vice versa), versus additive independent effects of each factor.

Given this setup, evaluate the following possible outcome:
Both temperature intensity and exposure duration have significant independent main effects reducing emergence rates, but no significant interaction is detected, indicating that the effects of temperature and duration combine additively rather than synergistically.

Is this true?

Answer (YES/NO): NO